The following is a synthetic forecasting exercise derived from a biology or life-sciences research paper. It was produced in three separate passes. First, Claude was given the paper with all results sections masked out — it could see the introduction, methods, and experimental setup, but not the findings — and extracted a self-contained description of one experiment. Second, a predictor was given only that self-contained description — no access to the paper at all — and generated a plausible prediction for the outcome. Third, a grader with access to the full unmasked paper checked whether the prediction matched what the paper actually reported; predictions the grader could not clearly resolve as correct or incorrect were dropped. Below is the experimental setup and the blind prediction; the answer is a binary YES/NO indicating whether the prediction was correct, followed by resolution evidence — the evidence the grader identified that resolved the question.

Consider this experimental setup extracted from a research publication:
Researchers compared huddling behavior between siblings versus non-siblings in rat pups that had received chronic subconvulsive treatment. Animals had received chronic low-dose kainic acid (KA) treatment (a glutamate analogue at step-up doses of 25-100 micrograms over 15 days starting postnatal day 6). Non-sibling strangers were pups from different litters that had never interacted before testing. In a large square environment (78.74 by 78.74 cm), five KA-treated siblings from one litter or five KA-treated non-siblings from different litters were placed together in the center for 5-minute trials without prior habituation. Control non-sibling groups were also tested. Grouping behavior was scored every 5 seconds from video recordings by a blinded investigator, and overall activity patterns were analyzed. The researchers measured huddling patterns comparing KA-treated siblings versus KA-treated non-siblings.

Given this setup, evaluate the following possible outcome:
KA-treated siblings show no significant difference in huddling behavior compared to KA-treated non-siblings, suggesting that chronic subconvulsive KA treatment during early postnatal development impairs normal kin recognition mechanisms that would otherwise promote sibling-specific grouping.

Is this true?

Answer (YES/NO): NO